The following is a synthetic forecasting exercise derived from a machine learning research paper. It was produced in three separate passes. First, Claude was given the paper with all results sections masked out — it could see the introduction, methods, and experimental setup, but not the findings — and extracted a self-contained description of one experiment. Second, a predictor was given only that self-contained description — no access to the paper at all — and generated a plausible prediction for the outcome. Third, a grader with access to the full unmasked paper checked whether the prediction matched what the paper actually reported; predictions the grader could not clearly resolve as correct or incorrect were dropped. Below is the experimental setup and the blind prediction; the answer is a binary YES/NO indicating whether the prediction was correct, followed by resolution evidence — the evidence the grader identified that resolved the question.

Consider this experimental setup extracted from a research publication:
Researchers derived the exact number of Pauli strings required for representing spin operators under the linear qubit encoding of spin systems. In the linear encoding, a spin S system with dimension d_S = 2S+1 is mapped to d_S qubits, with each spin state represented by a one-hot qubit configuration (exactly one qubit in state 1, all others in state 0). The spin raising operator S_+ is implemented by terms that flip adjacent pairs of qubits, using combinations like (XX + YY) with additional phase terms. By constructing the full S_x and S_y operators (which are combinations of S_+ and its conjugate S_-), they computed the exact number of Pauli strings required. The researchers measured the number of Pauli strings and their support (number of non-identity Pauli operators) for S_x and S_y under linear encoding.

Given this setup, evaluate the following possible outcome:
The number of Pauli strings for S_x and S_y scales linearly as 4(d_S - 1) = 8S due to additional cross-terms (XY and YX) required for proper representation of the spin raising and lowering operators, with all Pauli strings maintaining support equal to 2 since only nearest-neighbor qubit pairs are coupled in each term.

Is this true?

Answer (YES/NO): NO